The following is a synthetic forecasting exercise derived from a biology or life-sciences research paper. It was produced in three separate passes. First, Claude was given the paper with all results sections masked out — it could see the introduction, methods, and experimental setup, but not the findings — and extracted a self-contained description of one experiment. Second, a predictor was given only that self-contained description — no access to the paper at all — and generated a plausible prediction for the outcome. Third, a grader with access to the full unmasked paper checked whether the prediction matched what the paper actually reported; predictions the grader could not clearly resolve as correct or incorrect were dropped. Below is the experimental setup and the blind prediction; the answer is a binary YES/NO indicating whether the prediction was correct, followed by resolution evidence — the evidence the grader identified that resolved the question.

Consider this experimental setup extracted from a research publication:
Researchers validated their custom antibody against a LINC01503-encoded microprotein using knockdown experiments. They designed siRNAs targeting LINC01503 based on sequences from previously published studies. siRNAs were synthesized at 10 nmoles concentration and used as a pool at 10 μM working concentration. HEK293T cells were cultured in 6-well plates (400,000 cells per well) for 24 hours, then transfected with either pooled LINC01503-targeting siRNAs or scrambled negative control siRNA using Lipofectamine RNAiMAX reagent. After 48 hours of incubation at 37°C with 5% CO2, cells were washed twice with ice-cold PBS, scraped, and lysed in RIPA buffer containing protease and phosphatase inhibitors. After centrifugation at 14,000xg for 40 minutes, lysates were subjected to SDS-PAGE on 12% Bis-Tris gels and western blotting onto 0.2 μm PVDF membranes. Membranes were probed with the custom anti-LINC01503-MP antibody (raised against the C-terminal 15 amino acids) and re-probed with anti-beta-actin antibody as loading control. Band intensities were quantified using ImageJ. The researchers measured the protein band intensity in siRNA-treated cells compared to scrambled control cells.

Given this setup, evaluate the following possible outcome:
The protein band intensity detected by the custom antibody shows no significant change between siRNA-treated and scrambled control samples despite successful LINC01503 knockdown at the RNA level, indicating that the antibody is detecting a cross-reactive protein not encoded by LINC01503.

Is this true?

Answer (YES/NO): NO